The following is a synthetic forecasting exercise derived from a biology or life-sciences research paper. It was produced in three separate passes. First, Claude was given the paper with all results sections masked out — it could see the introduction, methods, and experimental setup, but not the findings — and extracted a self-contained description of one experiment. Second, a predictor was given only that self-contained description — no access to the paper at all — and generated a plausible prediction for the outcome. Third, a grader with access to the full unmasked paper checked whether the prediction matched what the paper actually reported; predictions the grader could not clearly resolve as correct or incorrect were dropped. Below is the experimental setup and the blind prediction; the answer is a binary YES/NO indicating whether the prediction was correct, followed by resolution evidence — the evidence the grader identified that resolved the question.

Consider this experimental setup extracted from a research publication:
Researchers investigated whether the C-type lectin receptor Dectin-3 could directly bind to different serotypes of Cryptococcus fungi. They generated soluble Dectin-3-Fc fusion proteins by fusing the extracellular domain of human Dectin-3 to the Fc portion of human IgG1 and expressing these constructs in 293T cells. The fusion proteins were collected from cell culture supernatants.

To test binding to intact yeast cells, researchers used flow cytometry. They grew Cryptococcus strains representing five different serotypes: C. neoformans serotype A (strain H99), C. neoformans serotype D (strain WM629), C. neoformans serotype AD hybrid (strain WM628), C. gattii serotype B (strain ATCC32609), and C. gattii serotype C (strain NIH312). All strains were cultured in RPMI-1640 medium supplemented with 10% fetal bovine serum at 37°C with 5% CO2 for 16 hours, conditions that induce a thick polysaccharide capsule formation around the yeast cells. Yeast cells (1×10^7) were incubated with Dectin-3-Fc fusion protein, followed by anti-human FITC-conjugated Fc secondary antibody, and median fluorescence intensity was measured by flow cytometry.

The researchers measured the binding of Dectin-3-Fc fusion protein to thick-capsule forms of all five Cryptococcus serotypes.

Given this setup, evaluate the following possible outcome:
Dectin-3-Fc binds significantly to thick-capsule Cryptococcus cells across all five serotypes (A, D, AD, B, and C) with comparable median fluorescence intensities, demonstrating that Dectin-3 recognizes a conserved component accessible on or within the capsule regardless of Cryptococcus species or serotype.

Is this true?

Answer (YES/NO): NO